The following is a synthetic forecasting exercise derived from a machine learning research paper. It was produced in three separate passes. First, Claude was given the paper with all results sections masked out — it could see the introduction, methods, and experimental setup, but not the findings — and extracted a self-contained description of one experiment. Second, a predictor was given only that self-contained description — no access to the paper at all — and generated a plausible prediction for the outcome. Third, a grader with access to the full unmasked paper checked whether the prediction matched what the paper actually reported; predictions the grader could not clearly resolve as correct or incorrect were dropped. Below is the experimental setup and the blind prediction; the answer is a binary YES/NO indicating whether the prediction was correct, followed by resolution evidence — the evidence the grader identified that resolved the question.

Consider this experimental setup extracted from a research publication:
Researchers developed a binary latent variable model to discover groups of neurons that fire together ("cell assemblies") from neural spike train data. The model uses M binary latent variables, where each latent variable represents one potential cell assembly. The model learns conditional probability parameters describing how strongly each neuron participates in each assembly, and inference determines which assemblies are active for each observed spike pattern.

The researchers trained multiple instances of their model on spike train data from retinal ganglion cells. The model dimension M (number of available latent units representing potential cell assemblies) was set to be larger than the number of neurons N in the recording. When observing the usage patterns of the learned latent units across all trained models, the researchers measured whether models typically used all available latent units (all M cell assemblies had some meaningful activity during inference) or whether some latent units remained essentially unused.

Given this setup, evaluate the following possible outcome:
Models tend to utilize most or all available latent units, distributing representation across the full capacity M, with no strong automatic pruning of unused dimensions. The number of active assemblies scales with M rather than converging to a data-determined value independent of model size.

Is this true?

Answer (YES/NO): NO